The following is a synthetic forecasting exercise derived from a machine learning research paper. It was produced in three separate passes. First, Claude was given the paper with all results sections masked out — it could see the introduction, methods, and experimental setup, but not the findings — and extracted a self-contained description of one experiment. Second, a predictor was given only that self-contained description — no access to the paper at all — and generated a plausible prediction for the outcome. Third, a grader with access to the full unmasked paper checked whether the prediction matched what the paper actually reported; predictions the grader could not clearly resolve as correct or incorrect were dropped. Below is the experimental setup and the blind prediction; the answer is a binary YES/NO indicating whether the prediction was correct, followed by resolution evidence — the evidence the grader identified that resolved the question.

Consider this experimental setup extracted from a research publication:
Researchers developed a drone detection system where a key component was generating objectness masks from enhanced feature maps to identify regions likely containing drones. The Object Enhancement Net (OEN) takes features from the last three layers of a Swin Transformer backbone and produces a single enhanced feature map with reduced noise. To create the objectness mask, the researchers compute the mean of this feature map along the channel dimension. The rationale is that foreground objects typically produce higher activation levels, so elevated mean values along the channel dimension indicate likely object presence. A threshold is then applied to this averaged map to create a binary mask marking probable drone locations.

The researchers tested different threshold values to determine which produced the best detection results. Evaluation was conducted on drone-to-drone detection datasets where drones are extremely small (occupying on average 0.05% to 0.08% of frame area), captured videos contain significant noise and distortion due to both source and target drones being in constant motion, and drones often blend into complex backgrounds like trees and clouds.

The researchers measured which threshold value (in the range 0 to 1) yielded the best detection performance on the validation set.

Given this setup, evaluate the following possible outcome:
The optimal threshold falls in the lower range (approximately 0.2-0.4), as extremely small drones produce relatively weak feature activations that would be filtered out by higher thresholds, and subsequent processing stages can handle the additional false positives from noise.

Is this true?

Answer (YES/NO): NO